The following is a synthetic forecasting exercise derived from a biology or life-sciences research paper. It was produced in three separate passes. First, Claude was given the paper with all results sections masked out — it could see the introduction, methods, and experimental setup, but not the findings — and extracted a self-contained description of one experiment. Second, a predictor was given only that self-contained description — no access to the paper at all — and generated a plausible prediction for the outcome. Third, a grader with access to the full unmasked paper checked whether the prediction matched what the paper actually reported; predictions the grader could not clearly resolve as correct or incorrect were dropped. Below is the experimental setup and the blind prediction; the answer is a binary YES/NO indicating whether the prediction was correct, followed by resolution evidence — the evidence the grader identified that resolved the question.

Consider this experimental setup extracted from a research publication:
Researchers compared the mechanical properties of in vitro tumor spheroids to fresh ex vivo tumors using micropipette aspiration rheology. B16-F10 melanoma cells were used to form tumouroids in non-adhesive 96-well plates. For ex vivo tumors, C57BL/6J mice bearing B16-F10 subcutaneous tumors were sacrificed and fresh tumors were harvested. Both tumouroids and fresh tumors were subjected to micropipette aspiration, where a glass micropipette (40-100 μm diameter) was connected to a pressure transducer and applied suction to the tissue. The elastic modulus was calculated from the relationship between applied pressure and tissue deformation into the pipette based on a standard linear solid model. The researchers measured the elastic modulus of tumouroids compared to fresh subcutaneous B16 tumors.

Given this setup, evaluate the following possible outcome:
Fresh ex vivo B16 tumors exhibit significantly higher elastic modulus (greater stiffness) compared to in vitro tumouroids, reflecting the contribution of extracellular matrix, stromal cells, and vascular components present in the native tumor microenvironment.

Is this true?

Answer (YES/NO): NO